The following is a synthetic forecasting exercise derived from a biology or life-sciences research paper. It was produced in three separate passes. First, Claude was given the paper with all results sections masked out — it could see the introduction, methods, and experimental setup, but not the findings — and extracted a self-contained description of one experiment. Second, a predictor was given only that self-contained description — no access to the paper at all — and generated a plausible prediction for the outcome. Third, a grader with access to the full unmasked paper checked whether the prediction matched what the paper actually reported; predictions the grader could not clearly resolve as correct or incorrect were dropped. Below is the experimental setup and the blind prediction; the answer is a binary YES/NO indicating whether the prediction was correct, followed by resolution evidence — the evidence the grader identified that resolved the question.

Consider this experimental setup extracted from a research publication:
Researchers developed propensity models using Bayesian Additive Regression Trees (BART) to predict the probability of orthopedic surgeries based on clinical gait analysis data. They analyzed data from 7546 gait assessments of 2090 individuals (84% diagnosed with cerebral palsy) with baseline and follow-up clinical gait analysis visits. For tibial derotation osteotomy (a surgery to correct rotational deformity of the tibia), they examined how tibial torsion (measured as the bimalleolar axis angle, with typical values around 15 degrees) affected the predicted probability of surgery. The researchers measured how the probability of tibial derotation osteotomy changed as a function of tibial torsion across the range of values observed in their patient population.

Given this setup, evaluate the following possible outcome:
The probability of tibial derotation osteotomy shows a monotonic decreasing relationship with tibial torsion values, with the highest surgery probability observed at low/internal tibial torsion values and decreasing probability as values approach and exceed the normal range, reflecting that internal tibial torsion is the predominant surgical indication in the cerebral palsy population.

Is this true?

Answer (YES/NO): NO